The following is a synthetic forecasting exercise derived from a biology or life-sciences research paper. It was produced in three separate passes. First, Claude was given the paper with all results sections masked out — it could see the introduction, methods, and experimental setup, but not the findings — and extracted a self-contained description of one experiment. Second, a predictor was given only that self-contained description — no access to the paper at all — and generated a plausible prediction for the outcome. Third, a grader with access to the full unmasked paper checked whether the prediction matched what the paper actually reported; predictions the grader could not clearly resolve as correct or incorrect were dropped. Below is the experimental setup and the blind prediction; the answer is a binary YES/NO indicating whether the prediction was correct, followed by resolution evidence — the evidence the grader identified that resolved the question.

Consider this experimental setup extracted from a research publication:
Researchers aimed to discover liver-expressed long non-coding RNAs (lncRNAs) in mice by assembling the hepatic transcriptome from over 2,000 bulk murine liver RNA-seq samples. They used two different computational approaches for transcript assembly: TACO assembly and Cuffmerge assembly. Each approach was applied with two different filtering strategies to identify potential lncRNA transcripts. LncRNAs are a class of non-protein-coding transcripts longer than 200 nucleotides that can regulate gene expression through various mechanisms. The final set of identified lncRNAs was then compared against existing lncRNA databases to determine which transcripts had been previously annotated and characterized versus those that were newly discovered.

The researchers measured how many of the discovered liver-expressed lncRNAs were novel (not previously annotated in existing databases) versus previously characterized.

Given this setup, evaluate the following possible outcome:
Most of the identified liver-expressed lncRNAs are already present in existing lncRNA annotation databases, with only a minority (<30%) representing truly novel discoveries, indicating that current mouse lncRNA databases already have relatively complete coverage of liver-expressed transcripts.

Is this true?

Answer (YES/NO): NO